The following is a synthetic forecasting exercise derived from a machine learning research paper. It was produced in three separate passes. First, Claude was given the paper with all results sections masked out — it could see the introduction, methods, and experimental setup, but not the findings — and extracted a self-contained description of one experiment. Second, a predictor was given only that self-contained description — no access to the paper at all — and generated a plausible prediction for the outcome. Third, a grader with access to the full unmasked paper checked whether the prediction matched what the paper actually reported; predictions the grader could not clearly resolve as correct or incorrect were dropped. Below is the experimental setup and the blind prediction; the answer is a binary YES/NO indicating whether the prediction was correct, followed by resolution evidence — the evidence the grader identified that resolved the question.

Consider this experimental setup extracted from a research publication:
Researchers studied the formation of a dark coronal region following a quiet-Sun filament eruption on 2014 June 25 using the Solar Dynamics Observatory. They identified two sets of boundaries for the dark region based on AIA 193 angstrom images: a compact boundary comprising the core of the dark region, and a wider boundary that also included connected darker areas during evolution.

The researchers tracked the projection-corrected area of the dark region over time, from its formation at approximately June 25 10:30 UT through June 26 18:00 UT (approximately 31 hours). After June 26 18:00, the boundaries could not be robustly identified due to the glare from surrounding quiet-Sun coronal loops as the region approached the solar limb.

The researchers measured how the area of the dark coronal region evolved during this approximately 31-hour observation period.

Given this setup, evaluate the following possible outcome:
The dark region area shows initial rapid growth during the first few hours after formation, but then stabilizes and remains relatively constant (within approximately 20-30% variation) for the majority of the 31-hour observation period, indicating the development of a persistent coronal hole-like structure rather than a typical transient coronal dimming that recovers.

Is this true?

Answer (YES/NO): YES